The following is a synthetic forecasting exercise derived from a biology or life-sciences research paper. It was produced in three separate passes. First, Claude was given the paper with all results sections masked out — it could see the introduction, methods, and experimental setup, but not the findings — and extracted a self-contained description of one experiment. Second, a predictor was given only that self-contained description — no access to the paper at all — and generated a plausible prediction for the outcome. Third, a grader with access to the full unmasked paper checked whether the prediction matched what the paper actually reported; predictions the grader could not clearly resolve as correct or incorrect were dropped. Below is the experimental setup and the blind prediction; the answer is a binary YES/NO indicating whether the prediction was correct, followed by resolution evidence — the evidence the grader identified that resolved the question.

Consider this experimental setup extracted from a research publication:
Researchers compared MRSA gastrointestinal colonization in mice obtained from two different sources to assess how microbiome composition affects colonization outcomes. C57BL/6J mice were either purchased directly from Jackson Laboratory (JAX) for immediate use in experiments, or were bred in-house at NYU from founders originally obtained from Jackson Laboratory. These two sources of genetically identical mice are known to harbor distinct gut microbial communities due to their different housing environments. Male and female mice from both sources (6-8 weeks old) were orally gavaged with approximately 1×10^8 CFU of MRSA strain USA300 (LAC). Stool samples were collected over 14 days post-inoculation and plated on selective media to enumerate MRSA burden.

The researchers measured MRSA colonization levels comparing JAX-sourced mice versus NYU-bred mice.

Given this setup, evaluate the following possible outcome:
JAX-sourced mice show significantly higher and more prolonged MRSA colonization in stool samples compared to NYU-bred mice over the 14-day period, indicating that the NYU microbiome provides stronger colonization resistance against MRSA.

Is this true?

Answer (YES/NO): NO